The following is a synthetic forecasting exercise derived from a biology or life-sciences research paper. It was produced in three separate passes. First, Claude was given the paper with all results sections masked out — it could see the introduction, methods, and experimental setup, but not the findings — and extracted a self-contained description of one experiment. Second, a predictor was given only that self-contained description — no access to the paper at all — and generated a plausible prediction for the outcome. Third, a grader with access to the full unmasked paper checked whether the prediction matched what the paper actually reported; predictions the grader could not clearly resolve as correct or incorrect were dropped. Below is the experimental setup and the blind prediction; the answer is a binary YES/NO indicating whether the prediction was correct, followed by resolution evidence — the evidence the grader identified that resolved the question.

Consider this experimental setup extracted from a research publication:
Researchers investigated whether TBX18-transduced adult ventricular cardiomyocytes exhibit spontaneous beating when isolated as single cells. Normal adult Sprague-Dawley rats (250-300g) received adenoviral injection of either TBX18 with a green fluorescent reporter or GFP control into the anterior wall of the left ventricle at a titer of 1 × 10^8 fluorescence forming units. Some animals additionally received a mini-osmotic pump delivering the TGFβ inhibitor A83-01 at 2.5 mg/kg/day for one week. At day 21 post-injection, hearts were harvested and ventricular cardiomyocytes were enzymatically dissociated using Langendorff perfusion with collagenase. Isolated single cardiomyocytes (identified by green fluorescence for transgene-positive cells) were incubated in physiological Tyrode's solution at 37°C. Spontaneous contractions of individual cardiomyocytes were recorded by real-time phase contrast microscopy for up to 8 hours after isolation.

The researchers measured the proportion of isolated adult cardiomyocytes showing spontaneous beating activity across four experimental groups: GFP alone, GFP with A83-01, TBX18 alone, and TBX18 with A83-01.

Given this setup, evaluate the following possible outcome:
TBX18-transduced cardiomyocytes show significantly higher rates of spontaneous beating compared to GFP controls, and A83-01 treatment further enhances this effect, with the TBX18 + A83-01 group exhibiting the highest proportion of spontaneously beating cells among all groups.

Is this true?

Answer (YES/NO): NO